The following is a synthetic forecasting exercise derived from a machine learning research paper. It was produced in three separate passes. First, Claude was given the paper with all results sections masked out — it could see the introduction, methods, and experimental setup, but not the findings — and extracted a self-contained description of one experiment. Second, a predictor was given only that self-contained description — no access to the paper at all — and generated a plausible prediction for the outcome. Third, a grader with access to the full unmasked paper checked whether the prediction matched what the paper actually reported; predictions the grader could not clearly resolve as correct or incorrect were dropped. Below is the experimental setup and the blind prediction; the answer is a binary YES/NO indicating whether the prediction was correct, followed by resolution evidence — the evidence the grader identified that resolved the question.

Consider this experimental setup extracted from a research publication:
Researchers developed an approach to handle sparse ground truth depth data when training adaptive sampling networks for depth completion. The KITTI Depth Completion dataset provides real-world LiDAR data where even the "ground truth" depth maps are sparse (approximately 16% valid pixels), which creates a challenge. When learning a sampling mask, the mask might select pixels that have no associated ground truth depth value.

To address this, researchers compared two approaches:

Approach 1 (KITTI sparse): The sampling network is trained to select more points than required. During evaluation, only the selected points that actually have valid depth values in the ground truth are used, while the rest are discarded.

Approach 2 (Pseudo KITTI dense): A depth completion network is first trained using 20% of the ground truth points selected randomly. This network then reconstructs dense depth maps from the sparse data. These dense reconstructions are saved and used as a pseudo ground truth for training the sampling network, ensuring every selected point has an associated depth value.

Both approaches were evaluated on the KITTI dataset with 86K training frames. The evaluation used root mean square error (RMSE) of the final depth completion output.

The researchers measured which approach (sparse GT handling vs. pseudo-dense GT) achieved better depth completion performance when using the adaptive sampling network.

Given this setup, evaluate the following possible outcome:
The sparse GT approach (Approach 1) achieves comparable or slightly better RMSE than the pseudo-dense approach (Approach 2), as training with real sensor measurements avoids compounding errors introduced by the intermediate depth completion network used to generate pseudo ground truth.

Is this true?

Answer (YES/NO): NO